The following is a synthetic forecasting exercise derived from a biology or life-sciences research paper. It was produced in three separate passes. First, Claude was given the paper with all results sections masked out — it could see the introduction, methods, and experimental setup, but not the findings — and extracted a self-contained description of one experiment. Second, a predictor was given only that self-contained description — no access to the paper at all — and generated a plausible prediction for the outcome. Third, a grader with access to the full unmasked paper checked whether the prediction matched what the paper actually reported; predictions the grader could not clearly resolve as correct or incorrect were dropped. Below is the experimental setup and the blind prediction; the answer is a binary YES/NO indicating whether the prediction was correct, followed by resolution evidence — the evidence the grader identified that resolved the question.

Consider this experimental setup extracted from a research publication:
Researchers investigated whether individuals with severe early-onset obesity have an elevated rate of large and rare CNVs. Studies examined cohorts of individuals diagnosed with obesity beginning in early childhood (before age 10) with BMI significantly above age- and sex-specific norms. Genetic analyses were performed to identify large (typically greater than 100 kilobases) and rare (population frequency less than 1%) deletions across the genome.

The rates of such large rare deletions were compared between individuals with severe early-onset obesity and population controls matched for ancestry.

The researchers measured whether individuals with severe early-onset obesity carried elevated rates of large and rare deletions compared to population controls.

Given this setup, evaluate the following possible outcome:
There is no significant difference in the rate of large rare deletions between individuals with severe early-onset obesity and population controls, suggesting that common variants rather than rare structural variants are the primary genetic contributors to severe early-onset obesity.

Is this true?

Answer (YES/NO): NO